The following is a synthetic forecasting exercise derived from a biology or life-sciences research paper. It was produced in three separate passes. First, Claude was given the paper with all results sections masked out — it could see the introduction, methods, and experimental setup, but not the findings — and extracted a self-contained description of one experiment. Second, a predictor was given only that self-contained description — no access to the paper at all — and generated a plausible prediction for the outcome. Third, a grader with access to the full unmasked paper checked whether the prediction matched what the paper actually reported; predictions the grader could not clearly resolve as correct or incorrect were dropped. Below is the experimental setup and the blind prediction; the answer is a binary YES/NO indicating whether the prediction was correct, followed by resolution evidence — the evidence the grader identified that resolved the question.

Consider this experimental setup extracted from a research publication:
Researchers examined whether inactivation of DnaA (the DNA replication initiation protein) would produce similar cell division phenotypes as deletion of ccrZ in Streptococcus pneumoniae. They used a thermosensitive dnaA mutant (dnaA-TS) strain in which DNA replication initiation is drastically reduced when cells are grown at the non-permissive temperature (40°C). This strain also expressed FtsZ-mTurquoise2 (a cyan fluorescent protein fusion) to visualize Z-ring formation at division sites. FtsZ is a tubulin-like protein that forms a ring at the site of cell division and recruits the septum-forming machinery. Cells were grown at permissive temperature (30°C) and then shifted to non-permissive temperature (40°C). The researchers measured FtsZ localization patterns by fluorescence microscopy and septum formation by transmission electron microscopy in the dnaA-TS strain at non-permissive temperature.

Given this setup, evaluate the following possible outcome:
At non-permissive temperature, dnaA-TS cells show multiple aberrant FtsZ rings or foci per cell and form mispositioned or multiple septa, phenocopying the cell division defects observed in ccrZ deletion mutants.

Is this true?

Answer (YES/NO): YES